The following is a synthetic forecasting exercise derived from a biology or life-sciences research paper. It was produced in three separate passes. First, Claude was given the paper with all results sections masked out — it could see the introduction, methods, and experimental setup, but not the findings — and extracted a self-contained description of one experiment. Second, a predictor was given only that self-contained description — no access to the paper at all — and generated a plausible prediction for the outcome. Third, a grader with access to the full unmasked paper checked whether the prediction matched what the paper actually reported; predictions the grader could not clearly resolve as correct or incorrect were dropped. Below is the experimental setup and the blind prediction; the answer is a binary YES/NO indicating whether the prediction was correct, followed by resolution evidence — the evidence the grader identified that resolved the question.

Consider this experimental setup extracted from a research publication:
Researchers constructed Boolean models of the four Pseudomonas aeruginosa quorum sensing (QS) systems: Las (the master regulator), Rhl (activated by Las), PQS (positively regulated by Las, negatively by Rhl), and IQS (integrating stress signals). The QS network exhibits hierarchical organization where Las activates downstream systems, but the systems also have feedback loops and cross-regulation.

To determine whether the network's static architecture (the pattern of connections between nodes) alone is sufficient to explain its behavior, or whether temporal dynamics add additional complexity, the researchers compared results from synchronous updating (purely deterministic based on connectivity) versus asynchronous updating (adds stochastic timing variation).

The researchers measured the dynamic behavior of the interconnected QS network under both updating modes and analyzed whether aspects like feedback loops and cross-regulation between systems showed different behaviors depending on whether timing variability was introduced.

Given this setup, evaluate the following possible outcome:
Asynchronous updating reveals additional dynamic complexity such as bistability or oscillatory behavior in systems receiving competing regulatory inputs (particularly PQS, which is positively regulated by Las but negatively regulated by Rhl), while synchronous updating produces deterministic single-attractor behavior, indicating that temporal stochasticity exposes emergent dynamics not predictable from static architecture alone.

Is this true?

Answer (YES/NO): NO